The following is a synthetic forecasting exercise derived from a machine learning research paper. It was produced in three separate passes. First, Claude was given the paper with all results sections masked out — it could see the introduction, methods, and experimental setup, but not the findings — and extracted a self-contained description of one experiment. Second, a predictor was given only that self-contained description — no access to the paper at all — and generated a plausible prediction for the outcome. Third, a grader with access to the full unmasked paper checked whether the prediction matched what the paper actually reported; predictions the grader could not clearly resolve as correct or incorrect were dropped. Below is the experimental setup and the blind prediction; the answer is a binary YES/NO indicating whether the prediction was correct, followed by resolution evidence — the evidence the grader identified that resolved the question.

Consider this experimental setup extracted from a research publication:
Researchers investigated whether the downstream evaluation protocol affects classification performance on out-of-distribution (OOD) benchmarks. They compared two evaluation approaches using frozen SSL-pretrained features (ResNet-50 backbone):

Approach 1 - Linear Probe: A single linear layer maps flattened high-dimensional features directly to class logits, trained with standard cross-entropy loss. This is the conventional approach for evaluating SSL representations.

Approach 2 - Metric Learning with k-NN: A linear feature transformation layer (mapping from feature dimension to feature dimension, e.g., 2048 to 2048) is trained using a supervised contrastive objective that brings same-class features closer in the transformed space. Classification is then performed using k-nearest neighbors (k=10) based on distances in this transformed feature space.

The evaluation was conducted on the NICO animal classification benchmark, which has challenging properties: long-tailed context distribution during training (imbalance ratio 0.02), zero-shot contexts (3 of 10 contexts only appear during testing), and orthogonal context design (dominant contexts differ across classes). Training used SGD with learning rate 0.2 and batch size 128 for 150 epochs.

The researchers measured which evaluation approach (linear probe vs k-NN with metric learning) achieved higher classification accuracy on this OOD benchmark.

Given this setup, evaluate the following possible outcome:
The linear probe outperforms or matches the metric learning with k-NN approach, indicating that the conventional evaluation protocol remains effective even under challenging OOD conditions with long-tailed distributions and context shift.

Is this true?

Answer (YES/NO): NO